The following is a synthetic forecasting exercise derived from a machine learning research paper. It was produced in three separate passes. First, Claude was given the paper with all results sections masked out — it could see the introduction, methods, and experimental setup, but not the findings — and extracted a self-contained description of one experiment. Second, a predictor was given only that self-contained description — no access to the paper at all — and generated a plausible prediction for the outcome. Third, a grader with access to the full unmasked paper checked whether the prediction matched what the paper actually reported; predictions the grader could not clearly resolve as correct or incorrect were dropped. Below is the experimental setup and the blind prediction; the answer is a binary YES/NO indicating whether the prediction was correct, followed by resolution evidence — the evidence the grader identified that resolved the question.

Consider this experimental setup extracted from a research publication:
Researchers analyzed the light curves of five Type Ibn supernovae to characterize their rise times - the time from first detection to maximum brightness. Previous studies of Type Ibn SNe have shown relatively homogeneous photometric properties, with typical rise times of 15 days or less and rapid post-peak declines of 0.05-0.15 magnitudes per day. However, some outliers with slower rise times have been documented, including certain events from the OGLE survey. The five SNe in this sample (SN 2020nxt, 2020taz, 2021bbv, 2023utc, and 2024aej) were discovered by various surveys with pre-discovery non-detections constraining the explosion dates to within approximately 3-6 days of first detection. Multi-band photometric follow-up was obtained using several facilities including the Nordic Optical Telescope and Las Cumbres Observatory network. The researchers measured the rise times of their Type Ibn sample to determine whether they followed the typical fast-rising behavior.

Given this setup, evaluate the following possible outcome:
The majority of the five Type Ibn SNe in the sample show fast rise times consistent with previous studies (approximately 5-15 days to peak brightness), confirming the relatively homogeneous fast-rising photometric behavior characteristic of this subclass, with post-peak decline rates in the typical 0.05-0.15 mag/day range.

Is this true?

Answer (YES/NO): YES